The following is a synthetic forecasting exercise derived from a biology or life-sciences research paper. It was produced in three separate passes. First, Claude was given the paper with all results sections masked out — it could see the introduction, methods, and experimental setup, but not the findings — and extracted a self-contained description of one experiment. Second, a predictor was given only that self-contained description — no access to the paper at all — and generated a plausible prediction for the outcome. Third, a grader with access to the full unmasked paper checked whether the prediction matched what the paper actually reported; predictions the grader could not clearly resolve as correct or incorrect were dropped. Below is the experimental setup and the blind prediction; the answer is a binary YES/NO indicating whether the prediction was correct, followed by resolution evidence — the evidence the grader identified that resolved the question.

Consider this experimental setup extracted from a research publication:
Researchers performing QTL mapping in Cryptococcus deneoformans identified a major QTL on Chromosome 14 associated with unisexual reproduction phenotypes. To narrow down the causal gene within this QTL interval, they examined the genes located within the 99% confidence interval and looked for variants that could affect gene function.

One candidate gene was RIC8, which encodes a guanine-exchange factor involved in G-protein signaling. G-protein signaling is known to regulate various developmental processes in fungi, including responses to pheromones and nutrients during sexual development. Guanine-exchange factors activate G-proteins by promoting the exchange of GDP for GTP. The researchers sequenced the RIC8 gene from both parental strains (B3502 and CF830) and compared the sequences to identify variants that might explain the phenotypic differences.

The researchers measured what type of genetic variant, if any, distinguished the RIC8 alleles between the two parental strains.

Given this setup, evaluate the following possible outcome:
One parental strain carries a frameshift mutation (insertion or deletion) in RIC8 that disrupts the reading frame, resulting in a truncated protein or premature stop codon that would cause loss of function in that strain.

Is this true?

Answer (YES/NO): NO